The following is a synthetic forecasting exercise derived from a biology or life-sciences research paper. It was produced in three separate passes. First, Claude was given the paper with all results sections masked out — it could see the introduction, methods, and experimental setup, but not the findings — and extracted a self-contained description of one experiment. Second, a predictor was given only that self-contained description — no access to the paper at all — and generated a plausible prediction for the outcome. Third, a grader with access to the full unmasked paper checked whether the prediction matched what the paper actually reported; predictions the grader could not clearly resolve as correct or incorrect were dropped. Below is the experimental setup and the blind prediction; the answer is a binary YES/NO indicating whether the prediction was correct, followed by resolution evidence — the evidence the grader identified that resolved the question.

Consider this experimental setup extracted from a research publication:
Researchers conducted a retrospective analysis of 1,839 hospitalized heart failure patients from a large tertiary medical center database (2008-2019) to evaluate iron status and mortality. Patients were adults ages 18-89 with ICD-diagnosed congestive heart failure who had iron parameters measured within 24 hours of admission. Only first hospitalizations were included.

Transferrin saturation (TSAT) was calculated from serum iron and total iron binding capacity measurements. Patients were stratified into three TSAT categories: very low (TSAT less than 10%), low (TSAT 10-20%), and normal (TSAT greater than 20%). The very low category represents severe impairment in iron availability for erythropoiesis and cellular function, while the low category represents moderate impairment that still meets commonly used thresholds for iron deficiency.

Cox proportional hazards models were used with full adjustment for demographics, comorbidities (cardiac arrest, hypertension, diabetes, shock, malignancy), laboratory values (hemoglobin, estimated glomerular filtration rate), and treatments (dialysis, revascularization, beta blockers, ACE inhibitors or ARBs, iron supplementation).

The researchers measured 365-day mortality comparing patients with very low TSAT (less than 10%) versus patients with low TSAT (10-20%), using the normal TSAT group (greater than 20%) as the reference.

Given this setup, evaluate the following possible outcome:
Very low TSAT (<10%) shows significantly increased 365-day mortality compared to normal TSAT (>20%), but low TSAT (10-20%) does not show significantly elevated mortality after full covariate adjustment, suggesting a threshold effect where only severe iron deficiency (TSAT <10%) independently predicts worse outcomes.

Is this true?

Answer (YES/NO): NO